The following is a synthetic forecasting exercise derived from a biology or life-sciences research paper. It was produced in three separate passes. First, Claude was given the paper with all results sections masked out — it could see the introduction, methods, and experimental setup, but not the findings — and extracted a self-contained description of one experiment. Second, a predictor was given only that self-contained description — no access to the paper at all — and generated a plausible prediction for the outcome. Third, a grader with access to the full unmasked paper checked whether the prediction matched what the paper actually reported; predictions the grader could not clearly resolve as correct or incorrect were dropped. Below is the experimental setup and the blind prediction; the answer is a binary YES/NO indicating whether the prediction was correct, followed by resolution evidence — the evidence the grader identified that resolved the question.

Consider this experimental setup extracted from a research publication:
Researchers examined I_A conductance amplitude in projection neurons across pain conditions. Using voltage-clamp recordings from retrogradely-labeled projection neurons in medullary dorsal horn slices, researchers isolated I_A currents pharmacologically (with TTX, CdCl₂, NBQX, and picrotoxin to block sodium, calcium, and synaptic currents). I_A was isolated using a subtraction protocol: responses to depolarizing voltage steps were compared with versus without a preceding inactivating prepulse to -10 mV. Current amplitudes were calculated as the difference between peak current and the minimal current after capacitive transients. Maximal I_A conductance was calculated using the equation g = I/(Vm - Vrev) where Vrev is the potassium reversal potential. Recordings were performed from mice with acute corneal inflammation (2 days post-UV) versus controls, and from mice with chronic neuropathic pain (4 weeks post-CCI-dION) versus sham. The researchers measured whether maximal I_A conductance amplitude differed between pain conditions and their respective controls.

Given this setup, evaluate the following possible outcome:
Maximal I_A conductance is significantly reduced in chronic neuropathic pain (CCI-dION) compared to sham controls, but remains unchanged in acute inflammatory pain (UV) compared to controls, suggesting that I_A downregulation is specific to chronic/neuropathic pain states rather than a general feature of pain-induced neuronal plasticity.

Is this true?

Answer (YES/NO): NO